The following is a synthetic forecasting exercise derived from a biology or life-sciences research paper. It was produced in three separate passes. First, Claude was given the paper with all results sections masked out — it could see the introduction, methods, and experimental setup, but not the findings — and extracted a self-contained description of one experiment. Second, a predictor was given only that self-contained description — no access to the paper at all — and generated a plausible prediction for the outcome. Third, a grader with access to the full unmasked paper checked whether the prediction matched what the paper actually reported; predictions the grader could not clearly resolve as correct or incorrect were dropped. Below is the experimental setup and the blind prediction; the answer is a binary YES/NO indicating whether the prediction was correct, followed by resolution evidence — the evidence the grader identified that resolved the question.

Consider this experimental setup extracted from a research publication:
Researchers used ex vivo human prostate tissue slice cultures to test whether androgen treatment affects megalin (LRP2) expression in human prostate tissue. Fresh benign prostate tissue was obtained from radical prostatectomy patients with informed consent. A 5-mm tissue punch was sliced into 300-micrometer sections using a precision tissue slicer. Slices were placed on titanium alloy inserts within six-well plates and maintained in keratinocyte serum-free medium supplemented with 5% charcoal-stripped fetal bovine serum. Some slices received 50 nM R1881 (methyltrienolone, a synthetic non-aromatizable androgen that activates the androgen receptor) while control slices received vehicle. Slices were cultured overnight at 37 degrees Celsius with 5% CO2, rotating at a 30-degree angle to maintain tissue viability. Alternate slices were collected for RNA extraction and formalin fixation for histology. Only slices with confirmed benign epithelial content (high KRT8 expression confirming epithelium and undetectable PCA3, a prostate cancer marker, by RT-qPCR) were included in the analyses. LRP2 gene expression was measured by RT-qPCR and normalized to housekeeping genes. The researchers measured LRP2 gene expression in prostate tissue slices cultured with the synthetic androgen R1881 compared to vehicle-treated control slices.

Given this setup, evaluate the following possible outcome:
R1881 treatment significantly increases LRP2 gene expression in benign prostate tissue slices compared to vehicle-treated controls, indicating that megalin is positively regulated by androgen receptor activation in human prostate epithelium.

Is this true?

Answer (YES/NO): NO